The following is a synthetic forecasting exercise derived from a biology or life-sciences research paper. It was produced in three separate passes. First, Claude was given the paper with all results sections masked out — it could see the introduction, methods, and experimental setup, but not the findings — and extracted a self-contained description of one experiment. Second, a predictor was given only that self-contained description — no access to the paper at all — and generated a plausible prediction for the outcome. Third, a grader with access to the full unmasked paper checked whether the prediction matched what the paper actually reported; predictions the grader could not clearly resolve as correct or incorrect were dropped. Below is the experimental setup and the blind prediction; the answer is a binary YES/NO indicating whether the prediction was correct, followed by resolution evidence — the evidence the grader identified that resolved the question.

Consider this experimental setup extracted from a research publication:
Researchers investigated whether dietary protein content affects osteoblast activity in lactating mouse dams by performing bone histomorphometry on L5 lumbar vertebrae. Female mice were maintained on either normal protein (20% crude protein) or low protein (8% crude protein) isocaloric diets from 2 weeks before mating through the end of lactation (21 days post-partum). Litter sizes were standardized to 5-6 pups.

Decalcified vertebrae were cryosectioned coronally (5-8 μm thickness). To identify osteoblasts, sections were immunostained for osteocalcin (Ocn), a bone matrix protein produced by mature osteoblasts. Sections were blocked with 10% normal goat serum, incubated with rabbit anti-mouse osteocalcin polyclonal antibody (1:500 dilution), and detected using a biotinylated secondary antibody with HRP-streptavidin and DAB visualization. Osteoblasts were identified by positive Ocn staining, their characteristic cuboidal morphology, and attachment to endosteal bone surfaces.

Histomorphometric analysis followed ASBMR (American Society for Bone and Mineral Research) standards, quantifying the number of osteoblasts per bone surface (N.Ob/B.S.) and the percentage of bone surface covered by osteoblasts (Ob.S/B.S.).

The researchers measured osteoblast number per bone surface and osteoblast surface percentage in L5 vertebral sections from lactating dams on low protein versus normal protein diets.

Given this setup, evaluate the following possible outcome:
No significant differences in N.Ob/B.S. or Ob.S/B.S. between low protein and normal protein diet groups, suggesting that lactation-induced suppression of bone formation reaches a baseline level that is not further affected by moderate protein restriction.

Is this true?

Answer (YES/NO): NO